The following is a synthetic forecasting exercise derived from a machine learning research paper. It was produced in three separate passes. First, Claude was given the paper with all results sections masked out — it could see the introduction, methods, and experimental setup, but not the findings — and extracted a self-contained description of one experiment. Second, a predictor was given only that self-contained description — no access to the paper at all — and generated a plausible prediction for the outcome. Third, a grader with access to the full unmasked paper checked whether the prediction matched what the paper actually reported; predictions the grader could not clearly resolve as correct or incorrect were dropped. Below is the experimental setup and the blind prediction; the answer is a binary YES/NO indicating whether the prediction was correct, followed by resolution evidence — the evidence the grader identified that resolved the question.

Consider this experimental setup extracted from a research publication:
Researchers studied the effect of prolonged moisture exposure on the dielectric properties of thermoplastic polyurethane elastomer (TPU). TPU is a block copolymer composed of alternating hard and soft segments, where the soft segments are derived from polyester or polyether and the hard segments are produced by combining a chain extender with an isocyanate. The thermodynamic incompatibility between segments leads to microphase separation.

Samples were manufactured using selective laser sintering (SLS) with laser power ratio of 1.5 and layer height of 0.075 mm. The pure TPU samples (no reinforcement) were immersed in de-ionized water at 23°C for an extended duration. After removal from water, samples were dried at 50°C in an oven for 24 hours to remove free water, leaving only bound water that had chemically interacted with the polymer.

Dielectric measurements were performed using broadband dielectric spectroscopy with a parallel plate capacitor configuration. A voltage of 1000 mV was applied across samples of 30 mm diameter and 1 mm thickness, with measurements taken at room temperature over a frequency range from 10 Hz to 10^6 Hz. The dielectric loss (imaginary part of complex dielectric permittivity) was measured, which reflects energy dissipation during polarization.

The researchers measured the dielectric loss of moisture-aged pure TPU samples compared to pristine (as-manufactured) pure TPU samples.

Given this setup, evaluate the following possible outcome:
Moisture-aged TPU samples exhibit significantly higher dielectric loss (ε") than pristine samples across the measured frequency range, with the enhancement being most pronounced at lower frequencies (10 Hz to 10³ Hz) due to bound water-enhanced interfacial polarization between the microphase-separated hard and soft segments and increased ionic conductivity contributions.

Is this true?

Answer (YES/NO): NO